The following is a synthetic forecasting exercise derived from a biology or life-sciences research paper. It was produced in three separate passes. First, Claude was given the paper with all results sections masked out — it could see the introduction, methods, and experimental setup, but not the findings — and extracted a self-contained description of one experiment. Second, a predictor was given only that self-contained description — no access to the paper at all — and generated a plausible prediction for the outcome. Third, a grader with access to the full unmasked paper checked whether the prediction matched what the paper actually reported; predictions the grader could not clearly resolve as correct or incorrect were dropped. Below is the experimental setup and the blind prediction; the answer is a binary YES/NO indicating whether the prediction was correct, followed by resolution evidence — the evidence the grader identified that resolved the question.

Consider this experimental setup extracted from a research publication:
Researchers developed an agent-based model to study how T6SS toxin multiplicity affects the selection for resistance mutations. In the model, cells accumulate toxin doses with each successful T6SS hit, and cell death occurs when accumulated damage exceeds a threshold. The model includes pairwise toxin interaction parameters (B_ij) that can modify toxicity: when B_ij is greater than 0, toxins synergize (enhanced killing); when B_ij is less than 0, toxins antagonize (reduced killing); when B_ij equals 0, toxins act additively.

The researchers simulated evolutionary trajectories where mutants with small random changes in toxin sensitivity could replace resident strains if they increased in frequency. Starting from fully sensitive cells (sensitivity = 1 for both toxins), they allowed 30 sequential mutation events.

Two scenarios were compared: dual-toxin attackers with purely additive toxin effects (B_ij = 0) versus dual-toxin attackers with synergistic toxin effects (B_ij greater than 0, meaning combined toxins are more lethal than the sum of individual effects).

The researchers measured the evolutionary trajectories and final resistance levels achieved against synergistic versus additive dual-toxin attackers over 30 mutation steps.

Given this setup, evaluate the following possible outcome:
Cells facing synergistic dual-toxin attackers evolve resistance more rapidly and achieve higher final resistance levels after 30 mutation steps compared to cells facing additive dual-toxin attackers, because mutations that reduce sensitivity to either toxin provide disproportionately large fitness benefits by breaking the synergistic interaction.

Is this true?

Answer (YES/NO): NO